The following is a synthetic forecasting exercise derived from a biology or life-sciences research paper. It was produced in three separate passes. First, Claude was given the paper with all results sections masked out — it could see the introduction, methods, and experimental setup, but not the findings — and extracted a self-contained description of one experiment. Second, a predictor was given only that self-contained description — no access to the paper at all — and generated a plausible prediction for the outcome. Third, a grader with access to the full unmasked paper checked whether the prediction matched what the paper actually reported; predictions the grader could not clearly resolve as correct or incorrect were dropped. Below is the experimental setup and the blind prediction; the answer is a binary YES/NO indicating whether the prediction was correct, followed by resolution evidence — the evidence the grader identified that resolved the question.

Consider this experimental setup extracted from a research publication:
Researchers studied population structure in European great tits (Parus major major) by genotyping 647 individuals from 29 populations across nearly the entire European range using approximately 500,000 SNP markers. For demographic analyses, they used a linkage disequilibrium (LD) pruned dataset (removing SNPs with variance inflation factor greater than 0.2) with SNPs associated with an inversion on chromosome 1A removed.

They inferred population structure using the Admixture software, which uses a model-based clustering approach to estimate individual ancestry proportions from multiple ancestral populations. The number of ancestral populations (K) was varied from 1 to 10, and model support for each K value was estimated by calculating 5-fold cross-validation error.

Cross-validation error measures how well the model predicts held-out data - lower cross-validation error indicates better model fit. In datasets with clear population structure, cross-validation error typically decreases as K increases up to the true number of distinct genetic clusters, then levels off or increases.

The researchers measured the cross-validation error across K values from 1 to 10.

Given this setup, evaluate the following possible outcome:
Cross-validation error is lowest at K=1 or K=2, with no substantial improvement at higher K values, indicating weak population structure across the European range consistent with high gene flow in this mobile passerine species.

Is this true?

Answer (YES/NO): NO